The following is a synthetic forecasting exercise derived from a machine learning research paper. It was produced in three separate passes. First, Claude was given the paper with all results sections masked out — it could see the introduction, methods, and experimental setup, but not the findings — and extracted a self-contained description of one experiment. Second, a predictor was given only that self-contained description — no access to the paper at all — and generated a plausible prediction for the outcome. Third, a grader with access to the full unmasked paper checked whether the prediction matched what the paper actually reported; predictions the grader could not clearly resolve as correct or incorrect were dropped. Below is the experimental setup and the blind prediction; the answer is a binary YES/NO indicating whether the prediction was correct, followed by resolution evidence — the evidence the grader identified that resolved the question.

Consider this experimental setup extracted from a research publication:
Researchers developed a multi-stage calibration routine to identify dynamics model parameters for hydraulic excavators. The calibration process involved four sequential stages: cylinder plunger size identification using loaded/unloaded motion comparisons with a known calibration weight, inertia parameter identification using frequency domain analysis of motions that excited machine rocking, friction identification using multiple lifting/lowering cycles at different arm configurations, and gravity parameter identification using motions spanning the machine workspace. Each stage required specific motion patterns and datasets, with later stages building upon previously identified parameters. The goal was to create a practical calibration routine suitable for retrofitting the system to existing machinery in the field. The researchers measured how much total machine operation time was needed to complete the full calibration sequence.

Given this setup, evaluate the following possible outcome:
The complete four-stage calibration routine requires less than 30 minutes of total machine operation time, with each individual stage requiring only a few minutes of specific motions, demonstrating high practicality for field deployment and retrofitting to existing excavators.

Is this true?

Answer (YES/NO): YES